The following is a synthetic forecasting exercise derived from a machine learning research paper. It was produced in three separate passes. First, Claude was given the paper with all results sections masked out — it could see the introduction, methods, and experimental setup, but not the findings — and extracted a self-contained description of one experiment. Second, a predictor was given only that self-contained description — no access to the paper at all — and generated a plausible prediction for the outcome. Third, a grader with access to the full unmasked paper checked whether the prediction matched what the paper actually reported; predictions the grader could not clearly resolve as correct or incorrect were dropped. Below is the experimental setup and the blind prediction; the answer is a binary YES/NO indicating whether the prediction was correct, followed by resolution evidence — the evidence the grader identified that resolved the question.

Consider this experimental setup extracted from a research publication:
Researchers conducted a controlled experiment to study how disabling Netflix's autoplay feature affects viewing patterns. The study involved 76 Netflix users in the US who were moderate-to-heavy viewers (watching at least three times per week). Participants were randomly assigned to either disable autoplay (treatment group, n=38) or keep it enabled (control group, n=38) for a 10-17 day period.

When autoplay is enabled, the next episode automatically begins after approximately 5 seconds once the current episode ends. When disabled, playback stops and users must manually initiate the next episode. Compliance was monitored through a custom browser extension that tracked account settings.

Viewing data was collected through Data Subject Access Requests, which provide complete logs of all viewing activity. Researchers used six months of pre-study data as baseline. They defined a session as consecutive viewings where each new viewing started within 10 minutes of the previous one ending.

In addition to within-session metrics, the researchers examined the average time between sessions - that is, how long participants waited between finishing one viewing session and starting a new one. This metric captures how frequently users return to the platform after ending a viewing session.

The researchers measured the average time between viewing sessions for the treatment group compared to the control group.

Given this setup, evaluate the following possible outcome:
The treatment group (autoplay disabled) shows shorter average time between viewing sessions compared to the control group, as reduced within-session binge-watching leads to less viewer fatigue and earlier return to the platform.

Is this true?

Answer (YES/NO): NO